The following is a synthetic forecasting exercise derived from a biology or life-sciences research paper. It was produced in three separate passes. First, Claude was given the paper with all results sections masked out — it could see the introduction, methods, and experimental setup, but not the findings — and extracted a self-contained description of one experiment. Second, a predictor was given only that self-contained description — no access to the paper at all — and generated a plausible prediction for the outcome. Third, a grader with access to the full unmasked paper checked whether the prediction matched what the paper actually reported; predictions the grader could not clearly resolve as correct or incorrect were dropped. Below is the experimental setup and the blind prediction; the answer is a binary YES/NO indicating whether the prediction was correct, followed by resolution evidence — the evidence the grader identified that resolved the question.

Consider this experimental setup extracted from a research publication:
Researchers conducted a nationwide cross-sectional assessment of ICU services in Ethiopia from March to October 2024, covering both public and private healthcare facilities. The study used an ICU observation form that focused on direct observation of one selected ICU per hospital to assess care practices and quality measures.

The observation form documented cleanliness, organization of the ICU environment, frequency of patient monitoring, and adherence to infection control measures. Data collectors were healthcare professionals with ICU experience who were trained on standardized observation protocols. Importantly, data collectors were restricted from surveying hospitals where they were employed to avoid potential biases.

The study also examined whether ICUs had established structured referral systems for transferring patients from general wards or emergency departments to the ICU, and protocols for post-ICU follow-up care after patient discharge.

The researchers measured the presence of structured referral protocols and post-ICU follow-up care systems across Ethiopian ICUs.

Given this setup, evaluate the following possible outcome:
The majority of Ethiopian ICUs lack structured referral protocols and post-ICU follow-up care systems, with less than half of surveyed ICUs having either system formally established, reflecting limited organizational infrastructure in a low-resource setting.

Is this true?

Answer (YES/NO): YES